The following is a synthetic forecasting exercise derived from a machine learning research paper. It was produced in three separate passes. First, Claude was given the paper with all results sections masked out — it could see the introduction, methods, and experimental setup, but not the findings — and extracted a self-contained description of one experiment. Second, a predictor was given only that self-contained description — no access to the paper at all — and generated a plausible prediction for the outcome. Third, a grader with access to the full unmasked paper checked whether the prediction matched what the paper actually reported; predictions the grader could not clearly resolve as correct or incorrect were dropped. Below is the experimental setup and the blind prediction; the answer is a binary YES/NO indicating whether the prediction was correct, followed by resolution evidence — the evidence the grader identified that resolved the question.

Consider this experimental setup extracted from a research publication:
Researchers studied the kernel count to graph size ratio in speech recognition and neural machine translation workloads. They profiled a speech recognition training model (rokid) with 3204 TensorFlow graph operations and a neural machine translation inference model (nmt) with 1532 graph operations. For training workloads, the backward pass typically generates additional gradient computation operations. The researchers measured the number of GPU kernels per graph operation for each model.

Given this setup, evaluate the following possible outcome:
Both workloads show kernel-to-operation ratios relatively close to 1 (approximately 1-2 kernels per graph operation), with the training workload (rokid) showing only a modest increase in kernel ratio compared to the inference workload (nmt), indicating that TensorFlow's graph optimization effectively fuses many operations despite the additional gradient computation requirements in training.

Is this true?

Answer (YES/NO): NO